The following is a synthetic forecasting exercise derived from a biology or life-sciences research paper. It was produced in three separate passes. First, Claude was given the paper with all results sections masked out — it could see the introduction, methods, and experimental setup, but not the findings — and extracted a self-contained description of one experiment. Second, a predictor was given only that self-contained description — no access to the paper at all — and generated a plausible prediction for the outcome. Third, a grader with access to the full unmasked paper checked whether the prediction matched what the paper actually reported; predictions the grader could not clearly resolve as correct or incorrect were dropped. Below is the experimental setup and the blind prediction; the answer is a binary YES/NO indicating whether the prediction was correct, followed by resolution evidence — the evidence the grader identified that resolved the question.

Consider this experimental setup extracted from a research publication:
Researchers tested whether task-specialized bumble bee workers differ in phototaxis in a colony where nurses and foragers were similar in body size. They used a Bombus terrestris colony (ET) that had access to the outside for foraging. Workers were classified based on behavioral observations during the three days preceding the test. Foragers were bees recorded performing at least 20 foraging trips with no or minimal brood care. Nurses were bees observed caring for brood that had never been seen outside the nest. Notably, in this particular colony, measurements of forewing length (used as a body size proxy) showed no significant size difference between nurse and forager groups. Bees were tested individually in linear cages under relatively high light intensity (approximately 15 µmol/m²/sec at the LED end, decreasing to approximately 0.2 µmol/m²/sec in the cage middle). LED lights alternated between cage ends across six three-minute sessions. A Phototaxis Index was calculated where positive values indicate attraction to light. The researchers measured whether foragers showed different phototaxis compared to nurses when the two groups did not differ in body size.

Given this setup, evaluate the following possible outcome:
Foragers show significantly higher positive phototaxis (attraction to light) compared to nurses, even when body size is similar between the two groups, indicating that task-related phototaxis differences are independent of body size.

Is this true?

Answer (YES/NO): NO